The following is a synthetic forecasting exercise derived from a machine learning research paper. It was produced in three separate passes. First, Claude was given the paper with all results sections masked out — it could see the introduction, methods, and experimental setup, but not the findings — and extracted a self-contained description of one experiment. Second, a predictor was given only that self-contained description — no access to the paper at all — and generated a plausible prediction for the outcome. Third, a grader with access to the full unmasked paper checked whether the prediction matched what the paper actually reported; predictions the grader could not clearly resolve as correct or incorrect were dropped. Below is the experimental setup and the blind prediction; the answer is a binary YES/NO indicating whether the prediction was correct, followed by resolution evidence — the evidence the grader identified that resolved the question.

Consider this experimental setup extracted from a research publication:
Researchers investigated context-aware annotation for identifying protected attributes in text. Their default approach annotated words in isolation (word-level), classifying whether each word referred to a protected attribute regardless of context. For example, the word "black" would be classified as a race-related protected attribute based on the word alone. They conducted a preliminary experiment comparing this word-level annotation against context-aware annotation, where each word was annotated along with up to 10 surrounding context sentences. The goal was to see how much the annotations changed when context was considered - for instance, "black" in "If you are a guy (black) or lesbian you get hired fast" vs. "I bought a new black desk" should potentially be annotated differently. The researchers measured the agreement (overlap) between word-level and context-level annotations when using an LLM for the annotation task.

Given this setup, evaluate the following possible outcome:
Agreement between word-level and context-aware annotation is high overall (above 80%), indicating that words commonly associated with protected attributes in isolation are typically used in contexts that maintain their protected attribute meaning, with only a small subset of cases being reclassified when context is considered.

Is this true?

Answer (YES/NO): NO